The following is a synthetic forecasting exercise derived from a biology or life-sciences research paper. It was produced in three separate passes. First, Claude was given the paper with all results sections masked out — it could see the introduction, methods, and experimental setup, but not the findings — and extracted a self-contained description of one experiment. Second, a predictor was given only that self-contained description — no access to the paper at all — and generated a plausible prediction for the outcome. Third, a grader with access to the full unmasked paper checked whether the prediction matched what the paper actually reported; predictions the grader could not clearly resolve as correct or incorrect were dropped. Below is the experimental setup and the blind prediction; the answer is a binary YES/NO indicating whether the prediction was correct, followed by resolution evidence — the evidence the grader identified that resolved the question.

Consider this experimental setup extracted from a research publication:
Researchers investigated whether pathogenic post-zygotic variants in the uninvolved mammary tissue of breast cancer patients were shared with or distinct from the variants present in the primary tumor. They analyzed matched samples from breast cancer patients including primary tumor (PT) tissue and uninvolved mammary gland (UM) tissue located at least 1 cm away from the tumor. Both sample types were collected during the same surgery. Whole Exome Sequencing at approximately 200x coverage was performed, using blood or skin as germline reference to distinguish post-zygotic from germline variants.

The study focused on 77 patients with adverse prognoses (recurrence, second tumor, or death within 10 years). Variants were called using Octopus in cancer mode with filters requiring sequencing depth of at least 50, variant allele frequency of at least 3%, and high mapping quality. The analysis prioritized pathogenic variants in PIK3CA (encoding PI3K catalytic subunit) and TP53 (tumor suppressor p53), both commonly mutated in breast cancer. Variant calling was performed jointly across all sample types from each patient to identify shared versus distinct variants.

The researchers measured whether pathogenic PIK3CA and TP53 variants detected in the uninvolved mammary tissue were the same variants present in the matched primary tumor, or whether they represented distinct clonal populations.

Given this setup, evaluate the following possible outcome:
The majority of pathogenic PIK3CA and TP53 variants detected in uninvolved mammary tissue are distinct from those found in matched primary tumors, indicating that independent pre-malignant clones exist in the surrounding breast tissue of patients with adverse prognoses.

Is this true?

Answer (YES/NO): NO